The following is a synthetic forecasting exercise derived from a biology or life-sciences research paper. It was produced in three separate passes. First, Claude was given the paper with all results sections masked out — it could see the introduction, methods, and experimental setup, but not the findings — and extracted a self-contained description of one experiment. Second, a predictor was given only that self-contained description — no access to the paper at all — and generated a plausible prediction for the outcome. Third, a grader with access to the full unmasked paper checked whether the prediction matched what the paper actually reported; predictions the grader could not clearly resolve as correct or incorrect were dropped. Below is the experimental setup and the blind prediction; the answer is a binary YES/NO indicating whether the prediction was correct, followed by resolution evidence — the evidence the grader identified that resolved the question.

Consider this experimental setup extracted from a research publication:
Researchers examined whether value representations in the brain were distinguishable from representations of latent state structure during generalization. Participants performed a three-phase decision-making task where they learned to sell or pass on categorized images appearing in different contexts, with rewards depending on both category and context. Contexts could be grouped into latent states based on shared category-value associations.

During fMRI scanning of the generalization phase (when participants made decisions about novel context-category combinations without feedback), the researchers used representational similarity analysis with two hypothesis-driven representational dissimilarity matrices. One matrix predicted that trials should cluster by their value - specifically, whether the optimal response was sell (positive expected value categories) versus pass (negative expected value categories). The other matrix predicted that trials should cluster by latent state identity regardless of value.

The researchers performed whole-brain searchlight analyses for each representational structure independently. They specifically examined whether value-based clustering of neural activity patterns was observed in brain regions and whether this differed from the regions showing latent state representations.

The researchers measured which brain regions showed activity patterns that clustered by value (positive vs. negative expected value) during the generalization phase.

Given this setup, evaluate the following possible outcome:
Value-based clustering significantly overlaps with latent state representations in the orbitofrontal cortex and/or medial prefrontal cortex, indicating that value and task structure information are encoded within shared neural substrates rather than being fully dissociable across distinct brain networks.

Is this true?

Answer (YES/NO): NO